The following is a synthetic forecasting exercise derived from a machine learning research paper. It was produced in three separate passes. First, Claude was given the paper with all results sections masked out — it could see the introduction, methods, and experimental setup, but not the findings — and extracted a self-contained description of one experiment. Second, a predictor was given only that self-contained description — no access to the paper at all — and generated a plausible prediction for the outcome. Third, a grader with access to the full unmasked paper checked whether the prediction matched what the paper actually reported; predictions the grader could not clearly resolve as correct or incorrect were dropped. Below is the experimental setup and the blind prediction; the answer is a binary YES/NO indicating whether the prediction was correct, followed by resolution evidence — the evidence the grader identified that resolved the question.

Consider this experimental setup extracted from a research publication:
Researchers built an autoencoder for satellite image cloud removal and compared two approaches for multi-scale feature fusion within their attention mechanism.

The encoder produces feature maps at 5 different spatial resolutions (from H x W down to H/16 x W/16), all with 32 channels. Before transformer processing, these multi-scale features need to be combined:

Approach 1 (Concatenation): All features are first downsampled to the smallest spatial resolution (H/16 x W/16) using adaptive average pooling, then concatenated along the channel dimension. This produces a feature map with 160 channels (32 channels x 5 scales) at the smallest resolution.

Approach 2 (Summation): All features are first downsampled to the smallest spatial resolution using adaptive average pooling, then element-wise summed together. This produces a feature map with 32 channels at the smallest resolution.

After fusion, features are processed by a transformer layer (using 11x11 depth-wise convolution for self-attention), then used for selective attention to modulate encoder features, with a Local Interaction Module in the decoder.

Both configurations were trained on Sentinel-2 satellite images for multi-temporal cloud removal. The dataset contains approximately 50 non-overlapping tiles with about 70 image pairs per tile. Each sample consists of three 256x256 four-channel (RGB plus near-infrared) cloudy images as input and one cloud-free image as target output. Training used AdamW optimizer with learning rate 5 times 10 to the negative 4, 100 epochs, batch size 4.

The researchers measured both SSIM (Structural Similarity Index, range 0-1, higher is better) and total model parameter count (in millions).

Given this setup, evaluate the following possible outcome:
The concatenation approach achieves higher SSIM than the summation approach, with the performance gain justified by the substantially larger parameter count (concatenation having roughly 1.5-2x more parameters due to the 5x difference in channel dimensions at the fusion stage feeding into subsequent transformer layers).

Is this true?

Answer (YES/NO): NO